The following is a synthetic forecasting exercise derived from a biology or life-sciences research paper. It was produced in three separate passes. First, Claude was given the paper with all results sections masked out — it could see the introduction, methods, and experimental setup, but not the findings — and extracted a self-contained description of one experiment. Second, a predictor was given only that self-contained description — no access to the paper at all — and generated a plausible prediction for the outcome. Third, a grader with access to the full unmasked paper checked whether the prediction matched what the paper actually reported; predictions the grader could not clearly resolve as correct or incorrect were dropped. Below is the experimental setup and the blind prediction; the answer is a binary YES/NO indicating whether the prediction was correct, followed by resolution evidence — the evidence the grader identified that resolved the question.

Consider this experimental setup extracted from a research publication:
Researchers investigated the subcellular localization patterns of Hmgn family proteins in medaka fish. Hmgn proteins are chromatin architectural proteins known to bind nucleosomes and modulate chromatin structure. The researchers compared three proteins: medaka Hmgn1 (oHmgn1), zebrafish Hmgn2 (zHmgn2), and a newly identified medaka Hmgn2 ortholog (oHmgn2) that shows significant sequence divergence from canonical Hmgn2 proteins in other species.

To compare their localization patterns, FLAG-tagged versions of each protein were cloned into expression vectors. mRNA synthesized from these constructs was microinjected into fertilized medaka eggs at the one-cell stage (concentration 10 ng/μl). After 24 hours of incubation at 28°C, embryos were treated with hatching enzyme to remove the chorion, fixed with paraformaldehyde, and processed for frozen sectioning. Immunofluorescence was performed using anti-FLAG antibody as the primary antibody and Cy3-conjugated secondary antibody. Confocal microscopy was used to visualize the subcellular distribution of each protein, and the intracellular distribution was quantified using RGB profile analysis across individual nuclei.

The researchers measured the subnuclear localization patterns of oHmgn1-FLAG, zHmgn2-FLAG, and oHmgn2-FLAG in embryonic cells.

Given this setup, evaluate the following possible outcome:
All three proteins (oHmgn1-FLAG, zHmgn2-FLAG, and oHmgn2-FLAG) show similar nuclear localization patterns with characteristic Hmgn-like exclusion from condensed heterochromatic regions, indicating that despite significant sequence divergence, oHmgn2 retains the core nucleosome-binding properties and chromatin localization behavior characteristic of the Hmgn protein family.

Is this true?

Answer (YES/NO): NO